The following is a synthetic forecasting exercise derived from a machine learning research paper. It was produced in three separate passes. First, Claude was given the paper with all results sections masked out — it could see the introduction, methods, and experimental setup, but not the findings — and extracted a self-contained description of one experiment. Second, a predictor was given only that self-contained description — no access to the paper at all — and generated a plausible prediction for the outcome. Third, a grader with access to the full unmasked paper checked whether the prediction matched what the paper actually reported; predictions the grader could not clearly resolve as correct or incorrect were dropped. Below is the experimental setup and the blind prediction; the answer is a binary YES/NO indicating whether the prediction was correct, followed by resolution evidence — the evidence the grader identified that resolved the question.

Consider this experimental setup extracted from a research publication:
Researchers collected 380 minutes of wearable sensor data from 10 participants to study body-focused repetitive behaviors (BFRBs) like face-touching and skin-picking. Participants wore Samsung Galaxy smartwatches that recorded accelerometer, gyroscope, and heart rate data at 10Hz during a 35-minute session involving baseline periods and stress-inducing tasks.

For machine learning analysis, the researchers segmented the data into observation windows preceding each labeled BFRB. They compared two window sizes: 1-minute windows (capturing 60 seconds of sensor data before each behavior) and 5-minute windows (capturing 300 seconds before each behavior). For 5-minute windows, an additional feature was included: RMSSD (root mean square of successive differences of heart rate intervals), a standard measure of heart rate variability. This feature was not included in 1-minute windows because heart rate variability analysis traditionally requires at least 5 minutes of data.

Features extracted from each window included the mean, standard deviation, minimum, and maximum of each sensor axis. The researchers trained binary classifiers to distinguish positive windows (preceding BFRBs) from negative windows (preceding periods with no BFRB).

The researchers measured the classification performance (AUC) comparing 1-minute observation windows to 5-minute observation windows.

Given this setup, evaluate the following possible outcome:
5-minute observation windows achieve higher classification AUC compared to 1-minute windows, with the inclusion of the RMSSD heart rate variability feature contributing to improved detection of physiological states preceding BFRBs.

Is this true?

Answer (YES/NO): YES